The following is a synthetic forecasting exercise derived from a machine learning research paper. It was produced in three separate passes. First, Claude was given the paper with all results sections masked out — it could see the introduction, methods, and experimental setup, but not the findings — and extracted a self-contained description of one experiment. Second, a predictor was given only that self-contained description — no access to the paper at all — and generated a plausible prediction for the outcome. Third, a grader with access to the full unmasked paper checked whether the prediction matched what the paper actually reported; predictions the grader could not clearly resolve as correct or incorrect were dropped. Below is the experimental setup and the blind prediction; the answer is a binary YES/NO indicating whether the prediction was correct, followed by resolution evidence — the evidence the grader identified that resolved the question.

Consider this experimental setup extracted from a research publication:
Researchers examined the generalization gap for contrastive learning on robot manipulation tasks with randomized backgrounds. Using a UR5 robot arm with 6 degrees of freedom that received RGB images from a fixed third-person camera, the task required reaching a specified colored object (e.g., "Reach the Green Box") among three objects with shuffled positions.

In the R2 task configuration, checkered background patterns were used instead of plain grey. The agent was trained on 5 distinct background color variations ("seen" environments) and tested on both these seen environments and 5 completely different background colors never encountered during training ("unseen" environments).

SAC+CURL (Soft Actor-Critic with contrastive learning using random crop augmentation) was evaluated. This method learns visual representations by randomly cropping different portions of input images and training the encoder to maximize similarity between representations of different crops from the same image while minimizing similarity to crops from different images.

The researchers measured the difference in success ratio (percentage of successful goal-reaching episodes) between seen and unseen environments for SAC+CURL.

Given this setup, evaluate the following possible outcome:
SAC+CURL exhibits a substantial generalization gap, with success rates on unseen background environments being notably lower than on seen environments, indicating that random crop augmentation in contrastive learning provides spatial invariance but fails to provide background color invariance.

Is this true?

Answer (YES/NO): YES